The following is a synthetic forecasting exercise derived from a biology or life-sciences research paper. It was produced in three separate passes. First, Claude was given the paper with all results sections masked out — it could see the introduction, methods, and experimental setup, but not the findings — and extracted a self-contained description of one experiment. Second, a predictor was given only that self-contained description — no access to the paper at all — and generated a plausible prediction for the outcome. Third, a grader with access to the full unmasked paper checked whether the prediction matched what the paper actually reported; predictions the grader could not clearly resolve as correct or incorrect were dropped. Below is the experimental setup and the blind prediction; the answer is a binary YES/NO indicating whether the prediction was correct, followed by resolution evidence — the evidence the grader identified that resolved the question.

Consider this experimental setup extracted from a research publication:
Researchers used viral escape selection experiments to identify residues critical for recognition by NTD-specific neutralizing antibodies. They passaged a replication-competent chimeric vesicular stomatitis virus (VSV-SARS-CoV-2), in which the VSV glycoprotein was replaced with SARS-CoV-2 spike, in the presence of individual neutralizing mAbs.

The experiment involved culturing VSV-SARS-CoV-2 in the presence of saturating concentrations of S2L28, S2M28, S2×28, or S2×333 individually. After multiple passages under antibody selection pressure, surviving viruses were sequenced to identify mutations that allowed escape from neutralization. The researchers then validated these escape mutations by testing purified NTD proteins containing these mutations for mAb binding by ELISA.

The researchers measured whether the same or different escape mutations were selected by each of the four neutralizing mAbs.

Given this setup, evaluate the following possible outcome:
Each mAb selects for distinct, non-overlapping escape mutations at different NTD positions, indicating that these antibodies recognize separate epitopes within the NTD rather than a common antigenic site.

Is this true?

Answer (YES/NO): NO